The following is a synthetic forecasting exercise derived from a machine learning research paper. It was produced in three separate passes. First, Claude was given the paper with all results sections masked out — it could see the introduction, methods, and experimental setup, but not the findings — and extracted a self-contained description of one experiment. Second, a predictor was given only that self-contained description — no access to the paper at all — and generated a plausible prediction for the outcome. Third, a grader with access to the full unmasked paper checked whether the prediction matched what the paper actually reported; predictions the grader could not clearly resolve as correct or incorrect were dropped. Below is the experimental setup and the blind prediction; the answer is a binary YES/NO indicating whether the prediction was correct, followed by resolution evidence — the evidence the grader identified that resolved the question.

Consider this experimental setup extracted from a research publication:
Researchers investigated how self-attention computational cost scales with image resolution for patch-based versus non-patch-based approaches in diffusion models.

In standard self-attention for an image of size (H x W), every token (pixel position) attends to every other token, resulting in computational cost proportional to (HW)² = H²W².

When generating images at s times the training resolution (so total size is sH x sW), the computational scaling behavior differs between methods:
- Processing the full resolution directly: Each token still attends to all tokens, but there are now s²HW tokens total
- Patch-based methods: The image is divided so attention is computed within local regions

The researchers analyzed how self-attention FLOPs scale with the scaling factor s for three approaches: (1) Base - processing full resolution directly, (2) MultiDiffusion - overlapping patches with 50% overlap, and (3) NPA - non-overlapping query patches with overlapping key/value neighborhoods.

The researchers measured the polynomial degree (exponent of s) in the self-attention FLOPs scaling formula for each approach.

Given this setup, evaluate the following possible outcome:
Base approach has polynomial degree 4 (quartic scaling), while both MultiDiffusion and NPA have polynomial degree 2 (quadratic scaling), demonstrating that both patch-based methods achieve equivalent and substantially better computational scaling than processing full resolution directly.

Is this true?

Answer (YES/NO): YES